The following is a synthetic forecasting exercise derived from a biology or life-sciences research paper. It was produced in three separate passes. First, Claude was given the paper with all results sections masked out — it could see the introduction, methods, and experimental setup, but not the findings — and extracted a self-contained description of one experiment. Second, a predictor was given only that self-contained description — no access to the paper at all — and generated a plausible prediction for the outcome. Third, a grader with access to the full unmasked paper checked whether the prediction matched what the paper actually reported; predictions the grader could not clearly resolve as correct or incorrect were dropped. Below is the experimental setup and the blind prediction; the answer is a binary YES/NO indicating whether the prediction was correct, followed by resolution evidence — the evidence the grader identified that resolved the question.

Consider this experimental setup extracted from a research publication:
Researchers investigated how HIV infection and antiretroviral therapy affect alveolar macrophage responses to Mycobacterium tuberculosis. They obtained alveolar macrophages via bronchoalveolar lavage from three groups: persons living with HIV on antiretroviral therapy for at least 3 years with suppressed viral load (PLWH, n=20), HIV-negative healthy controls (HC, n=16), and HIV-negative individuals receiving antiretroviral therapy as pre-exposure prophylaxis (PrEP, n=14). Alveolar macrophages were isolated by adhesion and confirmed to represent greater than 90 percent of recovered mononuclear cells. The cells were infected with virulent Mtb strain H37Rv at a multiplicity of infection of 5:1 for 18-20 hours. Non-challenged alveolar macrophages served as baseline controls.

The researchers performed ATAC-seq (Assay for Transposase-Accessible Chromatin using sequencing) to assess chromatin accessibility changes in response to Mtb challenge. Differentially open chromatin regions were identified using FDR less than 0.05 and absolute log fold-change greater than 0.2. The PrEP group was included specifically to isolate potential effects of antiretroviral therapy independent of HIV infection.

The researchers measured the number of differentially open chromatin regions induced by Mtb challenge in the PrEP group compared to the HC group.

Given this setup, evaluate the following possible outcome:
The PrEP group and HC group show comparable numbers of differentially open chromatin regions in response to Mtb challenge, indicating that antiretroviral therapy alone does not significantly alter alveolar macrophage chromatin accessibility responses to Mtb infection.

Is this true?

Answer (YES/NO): NO